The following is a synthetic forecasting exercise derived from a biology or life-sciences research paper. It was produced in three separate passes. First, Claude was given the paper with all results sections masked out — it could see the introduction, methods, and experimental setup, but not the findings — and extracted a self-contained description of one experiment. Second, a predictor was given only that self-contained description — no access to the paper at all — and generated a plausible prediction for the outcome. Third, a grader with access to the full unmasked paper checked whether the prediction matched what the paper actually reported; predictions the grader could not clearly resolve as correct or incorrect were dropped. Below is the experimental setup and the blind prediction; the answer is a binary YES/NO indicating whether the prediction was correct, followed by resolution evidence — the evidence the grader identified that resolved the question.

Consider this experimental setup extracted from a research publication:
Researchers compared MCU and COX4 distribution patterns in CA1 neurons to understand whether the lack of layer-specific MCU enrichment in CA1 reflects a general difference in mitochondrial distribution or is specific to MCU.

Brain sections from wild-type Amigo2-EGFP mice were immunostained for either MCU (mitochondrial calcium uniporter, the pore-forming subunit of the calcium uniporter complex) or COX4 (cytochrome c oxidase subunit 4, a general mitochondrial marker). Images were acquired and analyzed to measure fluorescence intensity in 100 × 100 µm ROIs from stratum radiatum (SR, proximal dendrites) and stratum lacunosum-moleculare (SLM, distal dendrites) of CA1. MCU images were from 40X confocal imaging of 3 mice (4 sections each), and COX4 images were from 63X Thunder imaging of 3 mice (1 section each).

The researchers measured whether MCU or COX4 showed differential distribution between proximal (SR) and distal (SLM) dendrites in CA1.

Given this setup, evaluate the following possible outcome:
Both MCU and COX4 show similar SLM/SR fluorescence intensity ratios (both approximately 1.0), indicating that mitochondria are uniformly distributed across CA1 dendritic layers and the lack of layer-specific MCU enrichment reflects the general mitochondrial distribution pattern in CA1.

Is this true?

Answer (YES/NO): YES